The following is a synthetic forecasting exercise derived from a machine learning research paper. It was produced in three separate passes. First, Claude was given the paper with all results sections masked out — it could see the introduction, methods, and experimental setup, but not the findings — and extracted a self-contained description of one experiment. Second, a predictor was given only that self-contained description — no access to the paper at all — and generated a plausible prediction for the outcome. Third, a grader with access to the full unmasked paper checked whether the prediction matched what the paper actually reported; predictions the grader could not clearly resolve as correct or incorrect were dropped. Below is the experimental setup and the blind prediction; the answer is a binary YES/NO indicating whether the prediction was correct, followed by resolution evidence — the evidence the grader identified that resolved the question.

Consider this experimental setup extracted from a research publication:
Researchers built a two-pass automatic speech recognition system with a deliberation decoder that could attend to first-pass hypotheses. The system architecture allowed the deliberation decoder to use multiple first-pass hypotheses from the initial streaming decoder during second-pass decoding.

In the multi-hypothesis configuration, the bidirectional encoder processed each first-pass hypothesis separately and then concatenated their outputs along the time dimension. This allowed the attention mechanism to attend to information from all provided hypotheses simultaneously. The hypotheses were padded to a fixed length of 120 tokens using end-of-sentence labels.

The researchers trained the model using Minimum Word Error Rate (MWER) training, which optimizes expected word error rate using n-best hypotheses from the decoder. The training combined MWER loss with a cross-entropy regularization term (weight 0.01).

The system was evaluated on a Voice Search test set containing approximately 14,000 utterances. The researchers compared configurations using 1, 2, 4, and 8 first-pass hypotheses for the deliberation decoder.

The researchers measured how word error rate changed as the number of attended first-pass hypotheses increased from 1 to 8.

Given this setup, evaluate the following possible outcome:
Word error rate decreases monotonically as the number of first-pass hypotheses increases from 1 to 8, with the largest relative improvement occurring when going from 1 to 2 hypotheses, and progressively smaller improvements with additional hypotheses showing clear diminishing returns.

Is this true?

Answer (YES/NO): NO